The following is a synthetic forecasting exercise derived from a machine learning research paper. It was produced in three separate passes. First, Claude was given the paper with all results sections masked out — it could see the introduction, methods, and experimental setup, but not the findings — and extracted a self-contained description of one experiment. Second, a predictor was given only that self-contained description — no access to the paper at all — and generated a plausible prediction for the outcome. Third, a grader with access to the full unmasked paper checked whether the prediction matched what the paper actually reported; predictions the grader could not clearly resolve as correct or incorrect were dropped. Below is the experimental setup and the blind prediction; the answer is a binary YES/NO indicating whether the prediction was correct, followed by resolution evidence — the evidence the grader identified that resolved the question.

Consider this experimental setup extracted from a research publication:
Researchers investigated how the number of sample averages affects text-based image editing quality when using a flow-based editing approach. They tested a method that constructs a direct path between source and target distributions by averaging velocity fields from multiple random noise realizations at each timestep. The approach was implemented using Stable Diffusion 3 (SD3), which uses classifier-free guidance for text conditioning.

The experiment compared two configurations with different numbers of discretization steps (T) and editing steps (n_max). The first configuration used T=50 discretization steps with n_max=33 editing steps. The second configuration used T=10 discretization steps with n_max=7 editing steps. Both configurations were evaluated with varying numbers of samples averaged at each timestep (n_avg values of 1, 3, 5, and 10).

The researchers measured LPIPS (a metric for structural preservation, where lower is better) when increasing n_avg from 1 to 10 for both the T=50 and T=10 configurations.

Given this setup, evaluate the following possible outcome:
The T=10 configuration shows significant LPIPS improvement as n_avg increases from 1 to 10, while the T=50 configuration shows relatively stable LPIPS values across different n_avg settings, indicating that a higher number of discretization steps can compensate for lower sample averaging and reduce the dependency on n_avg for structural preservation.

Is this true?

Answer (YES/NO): YES